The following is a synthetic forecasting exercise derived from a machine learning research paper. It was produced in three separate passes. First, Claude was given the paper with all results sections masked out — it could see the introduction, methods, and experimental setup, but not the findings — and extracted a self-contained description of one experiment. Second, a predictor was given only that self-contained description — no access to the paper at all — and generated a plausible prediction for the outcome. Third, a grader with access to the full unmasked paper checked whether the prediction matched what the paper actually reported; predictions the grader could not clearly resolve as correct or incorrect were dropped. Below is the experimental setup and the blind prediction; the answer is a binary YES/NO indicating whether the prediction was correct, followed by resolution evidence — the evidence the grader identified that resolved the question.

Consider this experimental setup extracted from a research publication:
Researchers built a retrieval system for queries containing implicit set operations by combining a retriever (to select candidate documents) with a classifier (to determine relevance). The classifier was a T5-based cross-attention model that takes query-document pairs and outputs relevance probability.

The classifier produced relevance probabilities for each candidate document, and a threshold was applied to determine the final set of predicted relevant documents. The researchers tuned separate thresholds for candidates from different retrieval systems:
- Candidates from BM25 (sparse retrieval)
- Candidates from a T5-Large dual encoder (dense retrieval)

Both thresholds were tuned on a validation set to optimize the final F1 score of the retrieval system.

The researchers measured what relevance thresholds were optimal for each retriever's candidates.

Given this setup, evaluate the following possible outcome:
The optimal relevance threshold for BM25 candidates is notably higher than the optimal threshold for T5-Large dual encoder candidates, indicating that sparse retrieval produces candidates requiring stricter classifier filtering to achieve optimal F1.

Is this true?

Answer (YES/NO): NO